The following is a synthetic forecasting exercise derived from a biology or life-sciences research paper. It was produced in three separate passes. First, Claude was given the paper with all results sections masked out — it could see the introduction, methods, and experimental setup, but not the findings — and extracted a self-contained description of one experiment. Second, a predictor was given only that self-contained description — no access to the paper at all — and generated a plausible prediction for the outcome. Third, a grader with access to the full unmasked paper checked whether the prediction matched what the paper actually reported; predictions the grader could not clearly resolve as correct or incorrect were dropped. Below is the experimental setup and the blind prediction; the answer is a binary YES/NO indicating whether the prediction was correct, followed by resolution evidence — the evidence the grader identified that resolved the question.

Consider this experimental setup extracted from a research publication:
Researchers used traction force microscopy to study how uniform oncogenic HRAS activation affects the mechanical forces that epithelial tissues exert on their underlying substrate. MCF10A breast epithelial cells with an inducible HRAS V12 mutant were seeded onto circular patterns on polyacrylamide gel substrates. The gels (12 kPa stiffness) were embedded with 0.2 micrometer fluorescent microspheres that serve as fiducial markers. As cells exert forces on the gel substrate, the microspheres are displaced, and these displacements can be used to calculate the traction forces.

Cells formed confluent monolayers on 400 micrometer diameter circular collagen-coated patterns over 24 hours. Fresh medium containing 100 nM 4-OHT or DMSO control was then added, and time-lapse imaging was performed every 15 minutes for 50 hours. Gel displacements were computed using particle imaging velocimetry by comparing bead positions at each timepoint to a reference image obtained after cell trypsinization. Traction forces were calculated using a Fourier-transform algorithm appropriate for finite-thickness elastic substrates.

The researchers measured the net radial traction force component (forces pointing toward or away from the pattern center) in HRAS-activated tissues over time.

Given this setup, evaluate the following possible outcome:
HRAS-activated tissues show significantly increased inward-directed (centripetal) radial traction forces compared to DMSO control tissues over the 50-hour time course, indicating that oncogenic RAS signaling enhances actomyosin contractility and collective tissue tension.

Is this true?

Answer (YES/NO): NO